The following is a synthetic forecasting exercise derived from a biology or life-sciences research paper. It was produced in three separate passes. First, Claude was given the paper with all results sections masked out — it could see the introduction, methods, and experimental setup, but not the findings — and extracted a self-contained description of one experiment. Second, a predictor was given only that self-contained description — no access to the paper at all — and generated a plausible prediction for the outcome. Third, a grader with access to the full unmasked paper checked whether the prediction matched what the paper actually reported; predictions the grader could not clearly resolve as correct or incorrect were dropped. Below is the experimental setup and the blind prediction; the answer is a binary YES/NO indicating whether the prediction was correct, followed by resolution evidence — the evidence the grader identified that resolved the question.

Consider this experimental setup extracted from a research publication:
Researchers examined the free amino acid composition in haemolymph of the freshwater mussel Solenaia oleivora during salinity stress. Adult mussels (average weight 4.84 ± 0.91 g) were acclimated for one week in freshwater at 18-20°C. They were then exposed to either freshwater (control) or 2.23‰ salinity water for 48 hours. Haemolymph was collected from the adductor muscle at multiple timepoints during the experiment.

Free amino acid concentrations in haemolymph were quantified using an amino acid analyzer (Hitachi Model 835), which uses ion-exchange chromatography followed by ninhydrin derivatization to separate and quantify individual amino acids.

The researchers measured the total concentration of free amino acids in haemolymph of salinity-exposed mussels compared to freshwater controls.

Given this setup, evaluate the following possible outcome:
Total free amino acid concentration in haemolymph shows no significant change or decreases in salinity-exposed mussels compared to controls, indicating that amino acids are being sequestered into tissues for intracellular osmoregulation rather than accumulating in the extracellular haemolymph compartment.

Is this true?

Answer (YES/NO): NO